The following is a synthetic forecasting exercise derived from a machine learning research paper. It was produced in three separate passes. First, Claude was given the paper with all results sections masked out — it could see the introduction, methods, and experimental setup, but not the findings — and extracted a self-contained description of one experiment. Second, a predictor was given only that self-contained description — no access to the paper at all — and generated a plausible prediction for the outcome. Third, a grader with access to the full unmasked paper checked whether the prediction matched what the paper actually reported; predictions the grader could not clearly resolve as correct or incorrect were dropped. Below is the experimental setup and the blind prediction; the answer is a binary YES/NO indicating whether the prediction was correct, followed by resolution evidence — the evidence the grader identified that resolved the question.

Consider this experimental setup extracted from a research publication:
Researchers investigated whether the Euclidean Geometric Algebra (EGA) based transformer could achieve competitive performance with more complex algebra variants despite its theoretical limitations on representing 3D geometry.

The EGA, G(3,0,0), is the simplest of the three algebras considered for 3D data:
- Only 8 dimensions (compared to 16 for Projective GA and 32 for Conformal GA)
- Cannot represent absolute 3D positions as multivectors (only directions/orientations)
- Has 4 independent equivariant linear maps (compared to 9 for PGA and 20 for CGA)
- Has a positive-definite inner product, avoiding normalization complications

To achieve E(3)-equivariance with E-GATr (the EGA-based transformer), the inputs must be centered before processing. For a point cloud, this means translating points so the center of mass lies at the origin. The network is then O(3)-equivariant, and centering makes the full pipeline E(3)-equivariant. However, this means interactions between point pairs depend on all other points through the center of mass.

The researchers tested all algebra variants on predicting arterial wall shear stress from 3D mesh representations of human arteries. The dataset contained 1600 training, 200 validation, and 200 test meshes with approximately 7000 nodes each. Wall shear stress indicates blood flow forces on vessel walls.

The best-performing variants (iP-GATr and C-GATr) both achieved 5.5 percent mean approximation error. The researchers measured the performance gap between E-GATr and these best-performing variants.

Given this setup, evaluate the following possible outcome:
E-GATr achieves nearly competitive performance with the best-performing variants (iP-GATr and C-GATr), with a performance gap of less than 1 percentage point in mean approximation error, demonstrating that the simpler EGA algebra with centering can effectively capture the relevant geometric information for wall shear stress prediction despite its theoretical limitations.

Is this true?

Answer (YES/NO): YES